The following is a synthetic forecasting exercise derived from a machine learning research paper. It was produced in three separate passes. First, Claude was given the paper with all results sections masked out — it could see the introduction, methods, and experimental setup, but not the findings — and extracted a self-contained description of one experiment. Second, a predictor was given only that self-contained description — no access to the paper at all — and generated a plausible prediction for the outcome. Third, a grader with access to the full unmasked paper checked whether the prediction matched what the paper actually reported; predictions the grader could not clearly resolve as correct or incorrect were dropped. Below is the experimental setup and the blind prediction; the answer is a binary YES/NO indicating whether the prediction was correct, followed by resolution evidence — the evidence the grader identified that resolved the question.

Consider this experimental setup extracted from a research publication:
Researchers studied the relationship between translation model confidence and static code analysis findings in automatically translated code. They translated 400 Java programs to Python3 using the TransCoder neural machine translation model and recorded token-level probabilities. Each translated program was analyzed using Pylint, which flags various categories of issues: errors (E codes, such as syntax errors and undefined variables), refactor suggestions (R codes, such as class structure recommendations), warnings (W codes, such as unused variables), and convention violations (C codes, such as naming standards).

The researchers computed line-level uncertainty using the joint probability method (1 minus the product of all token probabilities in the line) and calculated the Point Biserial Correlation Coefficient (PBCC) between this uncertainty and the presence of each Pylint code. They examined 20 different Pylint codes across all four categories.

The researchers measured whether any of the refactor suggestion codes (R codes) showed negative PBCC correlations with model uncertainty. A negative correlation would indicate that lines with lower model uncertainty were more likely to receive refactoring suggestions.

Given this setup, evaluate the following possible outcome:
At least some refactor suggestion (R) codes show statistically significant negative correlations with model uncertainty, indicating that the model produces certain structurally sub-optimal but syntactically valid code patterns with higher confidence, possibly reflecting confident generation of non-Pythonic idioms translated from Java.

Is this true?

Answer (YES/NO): NO